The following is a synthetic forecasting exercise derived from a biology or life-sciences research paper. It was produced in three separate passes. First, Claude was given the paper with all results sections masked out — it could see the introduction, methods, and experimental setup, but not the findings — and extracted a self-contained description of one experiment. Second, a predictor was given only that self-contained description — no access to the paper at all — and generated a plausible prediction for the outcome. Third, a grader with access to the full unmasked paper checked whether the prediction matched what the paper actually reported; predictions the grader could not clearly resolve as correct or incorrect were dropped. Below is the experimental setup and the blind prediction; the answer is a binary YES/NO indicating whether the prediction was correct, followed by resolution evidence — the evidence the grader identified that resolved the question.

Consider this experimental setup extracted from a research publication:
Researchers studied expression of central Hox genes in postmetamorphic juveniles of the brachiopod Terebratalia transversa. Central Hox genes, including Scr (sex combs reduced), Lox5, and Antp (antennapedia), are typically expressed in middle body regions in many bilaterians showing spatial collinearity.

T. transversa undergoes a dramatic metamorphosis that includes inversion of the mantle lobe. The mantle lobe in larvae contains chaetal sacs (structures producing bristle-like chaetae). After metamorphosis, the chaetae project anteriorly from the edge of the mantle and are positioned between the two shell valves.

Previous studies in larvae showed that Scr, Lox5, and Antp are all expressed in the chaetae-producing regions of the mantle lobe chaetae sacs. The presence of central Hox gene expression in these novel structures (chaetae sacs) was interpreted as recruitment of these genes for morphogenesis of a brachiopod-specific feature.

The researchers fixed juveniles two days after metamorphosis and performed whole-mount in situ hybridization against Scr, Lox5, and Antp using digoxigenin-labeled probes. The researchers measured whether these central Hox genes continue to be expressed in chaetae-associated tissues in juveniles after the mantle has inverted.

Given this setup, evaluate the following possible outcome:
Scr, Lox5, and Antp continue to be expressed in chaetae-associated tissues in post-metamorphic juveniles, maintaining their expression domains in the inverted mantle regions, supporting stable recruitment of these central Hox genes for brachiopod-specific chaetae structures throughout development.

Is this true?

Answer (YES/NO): NO